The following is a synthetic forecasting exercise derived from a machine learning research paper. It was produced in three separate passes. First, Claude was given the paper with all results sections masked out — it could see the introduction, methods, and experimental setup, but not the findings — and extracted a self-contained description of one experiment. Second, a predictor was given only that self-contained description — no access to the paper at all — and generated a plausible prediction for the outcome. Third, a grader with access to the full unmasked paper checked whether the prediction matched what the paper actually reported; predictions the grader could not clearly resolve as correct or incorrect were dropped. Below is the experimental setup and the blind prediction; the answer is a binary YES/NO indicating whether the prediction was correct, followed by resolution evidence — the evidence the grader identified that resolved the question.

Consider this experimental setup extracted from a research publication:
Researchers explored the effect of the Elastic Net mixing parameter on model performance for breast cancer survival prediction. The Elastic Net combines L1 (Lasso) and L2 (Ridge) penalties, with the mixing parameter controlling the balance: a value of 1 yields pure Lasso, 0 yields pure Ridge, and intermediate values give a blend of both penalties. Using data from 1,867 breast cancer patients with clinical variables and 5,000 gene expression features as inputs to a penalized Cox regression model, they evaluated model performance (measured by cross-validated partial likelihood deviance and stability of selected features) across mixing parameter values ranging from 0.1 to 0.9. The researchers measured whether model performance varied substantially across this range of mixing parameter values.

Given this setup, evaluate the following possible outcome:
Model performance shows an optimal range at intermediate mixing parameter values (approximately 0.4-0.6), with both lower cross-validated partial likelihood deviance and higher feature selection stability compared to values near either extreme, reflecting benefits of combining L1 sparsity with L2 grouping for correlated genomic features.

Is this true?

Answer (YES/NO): NO